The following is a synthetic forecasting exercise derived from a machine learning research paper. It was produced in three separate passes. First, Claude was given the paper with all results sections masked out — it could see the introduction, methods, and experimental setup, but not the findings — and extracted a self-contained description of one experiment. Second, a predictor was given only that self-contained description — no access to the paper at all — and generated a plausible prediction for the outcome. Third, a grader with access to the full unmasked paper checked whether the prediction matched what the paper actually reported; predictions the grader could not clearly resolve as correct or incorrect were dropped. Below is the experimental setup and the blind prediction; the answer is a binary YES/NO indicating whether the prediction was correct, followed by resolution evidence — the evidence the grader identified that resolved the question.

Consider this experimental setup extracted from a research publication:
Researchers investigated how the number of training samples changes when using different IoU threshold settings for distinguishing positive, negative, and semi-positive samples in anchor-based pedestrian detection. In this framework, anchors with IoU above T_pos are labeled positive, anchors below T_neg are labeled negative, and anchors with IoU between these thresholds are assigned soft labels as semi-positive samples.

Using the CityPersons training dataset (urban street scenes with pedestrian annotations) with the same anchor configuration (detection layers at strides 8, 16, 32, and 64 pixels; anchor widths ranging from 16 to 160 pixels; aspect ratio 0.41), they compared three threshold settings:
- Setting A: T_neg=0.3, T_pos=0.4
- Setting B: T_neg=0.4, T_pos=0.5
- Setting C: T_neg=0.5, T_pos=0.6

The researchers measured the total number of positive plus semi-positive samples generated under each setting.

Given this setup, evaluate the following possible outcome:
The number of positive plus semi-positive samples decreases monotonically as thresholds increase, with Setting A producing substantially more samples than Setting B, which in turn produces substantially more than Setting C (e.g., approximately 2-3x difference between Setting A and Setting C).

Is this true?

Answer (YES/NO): NO